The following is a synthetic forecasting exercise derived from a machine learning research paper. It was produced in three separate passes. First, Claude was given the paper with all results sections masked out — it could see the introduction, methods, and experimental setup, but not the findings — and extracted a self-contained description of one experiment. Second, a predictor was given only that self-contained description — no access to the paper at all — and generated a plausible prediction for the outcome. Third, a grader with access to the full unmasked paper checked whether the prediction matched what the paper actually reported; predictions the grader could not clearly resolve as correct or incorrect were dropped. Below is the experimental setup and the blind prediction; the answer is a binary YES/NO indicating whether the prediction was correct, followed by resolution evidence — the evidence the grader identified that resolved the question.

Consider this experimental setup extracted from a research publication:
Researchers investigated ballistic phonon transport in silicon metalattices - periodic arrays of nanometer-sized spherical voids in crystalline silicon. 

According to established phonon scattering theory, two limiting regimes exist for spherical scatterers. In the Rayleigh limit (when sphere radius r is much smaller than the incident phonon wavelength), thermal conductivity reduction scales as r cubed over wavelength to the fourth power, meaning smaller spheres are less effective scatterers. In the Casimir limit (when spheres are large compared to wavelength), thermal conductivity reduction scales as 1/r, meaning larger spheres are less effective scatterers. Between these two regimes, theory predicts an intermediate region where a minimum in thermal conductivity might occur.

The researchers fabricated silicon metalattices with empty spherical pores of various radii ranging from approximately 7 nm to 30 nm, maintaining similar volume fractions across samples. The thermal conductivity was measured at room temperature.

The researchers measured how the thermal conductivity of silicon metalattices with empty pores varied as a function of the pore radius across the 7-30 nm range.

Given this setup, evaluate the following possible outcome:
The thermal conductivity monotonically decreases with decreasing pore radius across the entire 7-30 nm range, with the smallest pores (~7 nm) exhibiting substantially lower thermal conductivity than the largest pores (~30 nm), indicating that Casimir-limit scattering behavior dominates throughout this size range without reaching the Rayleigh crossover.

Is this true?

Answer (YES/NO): YES